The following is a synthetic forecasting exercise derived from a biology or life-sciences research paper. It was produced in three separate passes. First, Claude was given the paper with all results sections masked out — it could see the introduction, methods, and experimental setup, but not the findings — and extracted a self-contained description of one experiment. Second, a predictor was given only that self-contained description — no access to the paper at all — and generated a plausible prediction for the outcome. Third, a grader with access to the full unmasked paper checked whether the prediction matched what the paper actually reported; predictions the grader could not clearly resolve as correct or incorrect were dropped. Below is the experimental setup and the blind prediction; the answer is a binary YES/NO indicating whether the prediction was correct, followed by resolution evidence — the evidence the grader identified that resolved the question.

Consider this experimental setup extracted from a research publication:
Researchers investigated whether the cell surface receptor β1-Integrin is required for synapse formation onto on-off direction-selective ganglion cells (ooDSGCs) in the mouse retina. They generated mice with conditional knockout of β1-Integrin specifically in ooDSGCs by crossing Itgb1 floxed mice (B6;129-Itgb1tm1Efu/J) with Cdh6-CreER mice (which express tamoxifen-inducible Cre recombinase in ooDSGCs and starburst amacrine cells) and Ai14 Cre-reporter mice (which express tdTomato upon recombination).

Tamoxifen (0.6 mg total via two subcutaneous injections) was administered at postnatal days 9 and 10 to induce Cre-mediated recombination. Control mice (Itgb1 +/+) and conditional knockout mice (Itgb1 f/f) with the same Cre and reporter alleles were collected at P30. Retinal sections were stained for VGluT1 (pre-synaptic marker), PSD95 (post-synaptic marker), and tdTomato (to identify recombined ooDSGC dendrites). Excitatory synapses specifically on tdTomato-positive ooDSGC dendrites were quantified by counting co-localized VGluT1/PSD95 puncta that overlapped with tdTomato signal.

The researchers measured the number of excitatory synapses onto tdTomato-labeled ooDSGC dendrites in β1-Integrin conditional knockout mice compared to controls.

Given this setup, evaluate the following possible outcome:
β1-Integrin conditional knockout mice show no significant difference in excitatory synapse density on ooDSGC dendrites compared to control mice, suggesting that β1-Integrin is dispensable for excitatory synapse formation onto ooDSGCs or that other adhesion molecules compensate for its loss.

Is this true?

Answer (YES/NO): NO